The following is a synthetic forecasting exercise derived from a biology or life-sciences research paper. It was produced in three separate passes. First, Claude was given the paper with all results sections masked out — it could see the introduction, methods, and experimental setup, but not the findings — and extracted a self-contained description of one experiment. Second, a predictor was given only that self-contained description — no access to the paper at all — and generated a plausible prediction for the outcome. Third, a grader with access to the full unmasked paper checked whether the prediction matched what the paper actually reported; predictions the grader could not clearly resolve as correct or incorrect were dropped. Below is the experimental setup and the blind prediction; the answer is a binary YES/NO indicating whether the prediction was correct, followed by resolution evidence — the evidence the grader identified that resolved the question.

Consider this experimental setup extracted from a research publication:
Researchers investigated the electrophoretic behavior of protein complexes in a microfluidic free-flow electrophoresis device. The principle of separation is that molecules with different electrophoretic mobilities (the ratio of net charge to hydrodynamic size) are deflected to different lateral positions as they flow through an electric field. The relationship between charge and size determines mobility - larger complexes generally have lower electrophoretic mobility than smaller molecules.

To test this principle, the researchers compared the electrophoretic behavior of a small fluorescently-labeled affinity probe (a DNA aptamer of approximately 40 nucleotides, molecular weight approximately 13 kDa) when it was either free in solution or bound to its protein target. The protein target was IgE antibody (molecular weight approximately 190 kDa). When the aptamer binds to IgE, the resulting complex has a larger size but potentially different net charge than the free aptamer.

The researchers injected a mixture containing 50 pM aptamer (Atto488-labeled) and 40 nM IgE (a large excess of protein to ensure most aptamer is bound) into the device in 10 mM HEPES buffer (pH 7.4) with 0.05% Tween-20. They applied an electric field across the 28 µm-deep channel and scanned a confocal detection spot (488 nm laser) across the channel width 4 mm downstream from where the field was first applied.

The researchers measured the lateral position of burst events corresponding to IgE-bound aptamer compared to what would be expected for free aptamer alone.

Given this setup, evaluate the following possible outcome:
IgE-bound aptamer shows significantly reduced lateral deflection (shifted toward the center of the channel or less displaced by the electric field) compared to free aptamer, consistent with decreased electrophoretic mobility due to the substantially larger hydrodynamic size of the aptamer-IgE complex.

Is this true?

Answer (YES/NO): YES